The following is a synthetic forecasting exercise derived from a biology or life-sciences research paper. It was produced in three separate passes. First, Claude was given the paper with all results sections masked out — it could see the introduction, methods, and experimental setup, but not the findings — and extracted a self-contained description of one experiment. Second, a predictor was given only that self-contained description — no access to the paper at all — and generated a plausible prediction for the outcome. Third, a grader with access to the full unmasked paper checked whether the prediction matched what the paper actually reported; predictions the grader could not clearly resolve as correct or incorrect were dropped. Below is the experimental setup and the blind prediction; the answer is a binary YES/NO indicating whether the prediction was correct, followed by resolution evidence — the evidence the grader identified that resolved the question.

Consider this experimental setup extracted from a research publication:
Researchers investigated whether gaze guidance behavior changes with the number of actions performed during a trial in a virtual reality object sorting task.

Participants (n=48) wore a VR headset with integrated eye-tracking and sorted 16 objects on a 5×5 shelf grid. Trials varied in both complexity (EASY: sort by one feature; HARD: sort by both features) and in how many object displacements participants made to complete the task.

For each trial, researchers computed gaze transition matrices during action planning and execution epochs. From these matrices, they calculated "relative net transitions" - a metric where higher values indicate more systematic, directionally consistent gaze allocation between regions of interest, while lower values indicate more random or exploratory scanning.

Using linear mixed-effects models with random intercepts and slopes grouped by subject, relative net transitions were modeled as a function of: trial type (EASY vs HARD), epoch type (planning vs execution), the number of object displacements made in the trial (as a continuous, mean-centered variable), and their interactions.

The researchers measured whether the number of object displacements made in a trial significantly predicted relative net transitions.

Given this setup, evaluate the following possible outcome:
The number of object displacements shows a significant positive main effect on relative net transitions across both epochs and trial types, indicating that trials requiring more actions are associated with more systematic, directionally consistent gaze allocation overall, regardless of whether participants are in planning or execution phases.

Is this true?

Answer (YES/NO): NO